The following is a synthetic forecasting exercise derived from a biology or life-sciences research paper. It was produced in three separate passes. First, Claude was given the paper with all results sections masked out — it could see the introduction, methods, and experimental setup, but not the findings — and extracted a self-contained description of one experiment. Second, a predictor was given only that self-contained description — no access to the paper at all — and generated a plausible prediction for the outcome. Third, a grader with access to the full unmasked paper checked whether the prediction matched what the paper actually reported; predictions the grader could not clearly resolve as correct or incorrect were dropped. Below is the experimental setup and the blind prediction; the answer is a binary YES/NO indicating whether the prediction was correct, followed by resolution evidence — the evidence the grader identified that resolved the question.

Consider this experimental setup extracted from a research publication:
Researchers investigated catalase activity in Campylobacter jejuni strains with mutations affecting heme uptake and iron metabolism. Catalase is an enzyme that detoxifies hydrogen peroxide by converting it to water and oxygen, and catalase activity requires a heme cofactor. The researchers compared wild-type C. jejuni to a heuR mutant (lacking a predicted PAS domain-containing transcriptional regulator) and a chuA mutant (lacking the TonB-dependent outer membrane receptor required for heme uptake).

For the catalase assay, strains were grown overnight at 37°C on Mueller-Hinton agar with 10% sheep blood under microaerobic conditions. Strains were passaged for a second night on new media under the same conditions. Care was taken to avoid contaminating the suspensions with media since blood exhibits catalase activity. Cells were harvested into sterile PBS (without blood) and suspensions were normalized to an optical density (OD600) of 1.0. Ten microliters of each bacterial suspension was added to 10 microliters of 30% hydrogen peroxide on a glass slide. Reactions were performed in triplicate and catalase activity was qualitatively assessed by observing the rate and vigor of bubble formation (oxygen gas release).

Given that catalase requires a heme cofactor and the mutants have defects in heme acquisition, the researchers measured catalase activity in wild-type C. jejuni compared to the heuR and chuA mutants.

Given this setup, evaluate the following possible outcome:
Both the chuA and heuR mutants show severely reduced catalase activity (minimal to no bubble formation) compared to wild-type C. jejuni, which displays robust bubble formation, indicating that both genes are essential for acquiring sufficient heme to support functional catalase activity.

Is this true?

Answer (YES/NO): NO